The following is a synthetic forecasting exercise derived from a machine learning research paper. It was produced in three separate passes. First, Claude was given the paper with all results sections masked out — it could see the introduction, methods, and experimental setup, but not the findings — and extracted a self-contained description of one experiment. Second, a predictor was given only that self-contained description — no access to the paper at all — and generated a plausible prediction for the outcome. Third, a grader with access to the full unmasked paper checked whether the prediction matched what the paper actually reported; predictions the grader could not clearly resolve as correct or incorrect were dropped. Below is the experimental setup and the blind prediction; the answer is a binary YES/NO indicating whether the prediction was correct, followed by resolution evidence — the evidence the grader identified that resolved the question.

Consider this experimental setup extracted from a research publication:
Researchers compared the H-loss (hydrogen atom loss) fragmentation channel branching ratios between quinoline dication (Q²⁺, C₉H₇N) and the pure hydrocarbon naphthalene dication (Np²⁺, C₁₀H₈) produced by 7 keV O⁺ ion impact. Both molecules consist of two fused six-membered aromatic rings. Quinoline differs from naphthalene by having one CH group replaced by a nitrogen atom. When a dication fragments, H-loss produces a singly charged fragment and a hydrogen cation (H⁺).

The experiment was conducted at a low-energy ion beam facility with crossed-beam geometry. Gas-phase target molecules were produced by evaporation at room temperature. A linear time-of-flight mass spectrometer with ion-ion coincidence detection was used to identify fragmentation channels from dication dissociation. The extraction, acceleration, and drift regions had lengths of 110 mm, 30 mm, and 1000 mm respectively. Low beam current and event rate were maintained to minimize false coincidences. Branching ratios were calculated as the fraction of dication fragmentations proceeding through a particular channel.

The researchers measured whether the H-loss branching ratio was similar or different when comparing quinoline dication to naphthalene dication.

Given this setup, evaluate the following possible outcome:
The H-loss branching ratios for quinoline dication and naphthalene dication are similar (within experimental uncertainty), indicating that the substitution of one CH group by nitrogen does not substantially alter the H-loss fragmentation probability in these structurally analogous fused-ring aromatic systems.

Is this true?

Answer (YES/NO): NO